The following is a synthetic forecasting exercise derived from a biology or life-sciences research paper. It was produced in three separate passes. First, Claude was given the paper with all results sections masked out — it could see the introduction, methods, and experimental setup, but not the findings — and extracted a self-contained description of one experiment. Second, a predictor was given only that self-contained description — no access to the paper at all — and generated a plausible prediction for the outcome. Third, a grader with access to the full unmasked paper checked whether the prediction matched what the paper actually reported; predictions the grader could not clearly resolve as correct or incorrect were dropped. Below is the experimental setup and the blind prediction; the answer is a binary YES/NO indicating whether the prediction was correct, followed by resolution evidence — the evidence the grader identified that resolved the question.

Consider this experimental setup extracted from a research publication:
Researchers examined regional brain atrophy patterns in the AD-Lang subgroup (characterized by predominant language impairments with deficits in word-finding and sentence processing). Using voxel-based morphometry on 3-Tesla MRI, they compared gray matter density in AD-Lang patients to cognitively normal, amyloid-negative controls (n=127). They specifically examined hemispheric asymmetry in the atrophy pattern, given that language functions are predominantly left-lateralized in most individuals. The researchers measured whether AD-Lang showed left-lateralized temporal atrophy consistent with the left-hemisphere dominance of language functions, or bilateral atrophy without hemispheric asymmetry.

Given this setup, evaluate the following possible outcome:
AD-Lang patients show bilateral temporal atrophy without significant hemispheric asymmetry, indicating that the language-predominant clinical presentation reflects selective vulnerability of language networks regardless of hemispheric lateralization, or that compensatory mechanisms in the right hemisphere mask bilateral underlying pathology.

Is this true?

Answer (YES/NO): NO